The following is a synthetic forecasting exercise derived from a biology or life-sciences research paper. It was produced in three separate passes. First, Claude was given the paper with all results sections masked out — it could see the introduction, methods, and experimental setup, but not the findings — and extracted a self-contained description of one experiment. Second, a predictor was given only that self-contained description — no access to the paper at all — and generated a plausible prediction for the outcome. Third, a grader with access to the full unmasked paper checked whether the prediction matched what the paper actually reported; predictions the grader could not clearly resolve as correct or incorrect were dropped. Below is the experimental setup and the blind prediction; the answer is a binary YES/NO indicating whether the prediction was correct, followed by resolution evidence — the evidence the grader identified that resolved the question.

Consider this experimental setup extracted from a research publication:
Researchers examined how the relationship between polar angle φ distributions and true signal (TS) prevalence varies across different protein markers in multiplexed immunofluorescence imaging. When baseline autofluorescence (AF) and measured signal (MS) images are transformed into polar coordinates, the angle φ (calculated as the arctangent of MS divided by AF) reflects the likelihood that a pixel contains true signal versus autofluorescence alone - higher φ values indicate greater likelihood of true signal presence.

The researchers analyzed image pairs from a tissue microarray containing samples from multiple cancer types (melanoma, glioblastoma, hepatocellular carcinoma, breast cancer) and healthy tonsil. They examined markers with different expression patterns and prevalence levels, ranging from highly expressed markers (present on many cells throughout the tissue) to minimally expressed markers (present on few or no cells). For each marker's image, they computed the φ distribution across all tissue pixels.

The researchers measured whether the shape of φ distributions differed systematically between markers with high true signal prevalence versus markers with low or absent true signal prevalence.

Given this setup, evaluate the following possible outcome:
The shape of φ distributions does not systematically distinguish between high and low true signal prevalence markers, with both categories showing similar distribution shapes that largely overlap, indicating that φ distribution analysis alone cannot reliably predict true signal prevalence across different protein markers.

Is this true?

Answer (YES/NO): NO